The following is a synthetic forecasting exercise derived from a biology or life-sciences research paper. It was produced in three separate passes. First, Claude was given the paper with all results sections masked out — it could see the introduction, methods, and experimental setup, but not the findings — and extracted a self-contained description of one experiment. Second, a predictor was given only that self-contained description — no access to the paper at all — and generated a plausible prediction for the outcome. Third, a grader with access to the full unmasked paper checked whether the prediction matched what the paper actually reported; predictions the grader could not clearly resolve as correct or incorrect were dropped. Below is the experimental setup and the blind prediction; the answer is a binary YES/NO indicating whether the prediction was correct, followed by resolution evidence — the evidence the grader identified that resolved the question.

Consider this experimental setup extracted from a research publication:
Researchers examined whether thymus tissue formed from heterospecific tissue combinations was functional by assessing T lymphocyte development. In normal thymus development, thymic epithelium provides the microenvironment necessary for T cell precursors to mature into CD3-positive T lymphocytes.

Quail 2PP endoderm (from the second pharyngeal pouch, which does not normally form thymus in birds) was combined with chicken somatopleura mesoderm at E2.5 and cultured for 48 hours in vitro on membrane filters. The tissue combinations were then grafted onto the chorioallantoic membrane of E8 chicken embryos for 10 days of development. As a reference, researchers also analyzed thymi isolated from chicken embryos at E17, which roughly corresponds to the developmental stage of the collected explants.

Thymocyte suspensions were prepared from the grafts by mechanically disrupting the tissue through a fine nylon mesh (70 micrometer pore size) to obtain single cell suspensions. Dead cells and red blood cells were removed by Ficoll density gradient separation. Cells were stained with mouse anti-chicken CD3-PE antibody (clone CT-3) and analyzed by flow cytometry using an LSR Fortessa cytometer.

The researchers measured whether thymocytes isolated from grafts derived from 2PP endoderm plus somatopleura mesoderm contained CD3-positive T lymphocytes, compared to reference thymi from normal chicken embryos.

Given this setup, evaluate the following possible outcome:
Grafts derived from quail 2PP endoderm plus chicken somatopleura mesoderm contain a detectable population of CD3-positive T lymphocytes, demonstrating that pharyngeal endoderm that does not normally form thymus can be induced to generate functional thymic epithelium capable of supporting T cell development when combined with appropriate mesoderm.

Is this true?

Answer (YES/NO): YES